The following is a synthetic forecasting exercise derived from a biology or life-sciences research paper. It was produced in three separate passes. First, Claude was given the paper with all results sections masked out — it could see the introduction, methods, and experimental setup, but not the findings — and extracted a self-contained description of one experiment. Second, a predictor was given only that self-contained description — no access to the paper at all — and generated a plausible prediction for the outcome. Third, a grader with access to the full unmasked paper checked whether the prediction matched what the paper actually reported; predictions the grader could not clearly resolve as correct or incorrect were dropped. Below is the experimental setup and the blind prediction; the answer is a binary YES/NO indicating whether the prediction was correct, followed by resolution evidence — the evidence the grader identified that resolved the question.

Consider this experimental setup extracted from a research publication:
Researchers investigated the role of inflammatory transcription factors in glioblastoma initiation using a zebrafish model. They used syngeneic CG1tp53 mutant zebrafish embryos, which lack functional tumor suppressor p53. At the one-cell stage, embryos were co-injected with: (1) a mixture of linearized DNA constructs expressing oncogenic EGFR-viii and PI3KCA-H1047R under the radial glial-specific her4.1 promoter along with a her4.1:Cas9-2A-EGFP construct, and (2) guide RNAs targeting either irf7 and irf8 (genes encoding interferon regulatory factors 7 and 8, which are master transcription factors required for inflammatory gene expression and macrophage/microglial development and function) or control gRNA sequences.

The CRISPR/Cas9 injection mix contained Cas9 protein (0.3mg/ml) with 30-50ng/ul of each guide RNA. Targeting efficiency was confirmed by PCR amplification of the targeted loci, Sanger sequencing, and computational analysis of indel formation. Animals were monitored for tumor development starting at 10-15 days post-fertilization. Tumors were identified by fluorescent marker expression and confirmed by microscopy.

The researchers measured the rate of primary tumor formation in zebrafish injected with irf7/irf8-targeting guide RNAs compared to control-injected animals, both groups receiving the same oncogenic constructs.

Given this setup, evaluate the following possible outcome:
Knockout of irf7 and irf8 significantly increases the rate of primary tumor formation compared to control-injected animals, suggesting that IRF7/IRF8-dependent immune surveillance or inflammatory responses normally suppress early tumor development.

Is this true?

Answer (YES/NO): YES